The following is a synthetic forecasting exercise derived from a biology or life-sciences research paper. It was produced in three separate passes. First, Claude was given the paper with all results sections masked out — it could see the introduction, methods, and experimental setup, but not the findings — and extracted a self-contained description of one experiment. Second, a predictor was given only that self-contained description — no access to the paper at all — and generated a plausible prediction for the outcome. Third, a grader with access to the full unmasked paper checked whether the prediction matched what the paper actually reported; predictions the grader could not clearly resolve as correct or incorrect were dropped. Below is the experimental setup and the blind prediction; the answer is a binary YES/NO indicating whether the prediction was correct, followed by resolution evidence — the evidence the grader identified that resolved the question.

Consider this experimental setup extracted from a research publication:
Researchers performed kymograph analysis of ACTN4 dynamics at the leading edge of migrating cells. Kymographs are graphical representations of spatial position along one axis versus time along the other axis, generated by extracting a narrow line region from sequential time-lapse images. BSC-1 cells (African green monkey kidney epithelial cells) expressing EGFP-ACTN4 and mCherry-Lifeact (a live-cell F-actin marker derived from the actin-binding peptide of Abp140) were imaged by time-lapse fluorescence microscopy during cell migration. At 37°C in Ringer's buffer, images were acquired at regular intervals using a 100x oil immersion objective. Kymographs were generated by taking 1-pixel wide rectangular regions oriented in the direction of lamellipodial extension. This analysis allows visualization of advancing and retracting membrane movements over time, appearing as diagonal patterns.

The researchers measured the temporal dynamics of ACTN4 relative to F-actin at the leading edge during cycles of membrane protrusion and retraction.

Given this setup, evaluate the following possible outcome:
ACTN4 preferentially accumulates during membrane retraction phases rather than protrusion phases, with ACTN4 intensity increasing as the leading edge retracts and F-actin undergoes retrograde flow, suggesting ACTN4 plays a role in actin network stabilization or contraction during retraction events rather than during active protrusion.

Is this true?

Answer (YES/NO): NO